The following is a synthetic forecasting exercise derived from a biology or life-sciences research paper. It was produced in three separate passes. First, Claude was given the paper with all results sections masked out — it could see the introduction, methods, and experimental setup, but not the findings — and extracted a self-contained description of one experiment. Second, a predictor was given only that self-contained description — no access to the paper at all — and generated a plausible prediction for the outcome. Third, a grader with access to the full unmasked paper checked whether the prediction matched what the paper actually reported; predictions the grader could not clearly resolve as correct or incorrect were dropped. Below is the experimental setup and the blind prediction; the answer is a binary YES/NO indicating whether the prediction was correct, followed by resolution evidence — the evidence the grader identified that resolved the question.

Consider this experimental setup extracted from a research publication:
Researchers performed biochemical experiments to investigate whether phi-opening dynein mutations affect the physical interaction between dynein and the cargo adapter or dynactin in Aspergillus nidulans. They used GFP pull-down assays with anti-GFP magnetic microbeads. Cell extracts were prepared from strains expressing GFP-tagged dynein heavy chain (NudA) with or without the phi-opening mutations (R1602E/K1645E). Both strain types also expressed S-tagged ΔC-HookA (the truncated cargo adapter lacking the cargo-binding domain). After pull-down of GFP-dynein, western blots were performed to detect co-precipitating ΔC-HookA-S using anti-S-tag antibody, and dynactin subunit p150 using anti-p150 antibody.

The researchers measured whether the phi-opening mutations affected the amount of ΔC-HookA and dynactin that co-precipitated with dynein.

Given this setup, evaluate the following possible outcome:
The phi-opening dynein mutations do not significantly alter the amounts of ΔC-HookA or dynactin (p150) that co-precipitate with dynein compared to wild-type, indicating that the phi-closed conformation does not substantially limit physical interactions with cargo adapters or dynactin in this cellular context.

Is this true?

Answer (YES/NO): YES